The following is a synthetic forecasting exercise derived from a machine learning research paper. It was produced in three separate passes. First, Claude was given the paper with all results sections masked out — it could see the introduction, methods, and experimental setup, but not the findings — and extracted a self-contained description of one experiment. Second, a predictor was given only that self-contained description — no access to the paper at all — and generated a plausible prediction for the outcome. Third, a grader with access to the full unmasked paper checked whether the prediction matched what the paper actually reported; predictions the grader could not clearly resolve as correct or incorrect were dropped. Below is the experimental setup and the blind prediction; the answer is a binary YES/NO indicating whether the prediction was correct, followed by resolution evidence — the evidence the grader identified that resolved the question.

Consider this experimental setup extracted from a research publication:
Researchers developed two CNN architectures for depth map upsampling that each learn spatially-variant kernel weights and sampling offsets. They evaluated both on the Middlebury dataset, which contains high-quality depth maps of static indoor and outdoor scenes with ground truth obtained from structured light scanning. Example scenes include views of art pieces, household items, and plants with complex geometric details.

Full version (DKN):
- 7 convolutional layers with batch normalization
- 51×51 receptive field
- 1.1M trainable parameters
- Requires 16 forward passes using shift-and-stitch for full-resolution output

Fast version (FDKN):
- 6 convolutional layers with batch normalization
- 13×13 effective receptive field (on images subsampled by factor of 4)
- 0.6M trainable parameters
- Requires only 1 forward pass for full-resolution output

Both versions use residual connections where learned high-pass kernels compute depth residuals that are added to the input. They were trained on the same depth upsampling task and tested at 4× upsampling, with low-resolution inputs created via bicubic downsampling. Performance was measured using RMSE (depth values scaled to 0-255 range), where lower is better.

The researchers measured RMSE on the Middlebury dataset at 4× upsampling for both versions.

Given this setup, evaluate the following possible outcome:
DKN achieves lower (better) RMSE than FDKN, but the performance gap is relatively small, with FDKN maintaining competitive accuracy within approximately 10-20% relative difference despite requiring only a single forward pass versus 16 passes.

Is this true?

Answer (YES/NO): NO